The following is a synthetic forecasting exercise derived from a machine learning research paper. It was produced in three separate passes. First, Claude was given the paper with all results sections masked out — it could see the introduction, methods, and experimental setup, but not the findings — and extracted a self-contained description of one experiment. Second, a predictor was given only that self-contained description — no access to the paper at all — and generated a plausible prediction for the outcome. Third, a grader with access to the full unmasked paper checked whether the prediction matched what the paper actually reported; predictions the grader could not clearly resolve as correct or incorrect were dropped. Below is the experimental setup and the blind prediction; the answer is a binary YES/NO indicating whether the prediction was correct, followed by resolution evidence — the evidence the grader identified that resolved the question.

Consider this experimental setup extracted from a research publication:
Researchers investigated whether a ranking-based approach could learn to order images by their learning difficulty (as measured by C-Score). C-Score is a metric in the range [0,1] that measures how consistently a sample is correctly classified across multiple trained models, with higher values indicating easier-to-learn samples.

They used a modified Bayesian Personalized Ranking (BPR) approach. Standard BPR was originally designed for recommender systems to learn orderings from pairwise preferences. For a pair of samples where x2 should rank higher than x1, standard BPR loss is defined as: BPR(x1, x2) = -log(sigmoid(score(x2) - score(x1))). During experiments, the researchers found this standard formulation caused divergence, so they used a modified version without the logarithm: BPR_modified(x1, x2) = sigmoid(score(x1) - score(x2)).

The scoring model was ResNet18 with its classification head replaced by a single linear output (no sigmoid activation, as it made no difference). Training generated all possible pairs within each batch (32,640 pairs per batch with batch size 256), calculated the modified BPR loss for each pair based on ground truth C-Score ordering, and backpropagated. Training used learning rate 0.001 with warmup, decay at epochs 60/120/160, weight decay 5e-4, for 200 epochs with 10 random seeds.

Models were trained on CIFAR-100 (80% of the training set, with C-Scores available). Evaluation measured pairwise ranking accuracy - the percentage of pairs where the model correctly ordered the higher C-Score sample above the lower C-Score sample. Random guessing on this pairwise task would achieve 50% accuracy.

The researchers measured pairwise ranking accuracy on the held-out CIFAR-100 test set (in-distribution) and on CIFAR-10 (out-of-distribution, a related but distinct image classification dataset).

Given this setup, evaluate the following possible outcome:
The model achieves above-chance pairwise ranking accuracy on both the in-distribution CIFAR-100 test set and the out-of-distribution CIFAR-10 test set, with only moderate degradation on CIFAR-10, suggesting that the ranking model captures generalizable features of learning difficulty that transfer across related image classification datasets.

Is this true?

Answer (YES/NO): NO